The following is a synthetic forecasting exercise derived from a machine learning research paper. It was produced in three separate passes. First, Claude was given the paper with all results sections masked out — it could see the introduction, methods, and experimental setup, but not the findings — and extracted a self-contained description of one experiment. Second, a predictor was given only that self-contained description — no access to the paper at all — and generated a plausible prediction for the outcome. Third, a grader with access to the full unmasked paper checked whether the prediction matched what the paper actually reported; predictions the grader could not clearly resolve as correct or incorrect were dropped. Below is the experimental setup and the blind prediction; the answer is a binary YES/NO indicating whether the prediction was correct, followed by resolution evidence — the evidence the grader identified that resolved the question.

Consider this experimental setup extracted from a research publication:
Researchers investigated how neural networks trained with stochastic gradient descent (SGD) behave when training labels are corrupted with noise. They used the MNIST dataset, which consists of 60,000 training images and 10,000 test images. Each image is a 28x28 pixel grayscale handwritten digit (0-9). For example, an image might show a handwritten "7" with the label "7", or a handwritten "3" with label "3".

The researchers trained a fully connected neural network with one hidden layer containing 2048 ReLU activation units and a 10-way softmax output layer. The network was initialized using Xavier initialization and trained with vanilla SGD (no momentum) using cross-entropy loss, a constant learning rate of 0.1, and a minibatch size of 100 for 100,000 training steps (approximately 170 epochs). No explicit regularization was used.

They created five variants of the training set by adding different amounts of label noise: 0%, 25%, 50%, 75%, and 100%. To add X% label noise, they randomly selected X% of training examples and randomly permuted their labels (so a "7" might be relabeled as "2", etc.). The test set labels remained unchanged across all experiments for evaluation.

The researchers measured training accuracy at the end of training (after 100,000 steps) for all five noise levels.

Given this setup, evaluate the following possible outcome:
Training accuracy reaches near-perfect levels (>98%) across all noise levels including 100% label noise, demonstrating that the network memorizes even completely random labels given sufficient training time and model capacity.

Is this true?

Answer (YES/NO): YES